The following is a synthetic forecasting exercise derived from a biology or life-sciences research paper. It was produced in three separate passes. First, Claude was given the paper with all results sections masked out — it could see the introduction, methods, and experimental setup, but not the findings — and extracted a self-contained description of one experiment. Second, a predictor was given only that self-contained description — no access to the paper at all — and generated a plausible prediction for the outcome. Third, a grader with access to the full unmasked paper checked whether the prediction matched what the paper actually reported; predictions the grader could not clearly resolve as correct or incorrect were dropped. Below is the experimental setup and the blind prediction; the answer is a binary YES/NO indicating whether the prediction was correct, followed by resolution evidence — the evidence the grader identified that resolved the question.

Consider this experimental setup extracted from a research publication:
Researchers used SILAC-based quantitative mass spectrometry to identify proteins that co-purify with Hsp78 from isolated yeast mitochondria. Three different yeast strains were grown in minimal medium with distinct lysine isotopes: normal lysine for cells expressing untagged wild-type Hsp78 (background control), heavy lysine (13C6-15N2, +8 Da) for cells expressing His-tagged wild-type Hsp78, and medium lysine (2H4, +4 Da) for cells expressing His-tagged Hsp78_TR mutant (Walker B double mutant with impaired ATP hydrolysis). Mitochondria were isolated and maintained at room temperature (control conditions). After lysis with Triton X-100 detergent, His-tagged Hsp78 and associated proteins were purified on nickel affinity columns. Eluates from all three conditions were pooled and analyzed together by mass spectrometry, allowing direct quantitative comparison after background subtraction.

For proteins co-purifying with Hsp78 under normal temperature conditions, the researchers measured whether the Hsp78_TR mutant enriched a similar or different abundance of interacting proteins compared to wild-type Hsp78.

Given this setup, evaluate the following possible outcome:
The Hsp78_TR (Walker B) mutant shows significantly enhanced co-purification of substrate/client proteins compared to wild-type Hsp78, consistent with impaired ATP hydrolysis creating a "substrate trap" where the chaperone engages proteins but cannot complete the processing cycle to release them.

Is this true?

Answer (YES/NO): YES